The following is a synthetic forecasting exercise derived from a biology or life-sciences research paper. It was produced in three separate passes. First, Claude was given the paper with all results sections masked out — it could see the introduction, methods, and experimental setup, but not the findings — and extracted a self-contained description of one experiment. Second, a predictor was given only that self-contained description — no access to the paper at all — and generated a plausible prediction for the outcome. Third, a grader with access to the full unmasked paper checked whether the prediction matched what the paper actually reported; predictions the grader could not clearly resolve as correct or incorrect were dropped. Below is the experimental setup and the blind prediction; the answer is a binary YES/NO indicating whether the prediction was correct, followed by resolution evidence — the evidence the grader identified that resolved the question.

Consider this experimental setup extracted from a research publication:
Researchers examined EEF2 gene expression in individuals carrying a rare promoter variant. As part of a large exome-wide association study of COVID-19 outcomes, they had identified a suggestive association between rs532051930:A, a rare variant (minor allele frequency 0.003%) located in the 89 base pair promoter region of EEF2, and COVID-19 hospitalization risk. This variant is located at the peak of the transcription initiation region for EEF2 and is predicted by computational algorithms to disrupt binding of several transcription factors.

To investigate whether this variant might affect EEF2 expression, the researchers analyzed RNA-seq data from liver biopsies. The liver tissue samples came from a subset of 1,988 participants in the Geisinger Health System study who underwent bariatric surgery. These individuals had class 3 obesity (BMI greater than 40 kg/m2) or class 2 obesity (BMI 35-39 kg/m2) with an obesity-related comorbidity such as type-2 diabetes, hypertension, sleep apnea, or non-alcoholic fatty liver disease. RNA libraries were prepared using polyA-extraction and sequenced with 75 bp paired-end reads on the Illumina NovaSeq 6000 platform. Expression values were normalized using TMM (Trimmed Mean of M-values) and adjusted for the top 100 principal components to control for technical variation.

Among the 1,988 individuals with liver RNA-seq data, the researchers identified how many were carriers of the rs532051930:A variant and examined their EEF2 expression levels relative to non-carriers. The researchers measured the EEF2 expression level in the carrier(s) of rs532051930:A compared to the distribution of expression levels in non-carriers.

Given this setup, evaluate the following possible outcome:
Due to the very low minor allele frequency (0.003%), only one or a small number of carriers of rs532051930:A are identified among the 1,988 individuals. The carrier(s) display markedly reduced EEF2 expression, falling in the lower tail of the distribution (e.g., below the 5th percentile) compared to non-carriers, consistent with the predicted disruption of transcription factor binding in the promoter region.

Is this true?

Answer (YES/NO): NO